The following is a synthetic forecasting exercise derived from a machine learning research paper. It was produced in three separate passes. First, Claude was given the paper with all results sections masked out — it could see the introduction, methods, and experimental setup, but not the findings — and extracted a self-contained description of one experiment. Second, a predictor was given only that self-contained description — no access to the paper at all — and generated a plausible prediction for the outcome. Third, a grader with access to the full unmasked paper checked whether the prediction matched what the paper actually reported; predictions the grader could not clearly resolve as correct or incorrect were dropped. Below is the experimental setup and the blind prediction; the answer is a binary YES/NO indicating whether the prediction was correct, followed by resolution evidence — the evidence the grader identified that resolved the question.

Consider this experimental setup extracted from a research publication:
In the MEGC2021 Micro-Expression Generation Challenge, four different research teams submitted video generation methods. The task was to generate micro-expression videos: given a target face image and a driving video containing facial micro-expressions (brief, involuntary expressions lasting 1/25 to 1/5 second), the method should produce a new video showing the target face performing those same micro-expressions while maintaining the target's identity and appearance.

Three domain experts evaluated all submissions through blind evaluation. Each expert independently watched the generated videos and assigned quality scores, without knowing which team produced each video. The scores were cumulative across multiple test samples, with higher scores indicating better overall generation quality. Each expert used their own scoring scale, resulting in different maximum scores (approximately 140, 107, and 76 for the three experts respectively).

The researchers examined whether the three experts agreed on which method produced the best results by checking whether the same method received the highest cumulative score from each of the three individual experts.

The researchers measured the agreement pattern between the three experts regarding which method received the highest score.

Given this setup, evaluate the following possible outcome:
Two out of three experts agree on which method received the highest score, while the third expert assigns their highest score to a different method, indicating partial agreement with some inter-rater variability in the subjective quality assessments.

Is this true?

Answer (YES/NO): YES